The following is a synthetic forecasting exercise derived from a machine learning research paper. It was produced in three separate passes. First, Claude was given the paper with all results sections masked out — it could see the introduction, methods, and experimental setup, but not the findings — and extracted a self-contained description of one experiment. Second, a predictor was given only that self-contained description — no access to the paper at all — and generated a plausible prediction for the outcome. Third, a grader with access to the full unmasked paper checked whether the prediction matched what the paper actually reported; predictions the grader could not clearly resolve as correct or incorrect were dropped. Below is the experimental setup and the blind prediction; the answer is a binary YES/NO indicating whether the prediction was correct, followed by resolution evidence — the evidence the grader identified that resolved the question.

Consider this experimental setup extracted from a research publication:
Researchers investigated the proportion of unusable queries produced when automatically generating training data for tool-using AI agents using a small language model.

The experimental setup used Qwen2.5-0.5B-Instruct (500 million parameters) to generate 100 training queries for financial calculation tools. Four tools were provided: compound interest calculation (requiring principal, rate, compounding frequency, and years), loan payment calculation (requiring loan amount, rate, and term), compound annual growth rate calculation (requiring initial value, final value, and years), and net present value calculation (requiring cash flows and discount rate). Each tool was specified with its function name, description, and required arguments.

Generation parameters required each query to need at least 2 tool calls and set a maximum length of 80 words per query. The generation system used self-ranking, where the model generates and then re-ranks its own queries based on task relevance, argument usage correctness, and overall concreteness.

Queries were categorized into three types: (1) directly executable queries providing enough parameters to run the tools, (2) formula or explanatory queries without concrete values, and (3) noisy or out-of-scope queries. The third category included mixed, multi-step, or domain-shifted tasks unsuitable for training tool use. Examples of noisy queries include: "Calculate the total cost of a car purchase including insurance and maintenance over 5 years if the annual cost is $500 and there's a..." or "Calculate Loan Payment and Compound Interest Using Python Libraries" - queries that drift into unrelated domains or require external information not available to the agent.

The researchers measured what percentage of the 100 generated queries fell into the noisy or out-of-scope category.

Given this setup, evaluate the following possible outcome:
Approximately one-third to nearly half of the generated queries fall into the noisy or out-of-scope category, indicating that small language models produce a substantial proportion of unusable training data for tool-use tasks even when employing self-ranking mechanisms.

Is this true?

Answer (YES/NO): NO